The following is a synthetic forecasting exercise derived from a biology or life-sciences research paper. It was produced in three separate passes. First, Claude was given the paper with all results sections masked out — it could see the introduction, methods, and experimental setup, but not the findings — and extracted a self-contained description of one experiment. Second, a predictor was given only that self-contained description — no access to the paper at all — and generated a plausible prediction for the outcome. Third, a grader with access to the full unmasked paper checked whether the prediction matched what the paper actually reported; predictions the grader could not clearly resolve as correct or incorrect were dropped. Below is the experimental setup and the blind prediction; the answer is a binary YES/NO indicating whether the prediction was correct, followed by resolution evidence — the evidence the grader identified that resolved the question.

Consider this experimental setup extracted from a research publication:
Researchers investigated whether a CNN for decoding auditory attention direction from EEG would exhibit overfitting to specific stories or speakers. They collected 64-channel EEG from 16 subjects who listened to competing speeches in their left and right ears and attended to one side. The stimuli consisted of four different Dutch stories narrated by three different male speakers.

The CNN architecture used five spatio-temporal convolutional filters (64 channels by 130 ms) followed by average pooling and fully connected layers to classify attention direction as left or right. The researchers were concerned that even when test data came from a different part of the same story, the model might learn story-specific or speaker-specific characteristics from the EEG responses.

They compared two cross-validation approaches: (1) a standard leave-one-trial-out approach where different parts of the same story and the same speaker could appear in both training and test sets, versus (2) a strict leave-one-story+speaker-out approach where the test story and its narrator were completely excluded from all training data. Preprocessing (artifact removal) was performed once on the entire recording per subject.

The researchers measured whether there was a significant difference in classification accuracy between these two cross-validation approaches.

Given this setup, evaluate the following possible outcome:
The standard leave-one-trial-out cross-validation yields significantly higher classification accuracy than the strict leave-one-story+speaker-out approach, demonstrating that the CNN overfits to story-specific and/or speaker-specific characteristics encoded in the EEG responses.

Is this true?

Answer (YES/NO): NO